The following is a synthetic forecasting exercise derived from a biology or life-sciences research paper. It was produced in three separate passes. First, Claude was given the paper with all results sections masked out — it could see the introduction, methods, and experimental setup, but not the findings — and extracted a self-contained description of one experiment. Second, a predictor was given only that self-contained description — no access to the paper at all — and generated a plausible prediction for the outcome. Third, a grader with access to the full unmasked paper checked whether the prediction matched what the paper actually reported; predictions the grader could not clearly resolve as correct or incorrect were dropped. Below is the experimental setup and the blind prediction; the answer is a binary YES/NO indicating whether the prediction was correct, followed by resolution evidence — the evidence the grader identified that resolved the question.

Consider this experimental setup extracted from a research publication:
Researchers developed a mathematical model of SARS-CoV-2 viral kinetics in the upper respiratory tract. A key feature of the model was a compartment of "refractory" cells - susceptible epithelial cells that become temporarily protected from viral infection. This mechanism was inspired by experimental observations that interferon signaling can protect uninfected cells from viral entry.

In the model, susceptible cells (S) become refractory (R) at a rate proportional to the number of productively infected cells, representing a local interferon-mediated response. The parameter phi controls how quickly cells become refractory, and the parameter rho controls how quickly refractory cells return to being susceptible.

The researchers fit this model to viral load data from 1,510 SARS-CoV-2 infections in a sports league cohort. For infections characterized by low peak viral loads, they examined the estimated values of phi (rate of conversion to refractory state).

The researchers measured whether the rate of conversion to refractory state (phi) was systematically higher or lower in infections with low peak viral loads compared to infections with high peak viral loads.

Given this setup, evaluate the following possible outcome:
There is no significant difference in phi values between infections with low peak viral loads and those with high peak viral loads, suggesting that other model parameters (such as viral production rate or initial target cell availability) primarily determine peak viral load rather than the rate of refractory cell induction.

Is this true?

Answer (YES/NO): NO